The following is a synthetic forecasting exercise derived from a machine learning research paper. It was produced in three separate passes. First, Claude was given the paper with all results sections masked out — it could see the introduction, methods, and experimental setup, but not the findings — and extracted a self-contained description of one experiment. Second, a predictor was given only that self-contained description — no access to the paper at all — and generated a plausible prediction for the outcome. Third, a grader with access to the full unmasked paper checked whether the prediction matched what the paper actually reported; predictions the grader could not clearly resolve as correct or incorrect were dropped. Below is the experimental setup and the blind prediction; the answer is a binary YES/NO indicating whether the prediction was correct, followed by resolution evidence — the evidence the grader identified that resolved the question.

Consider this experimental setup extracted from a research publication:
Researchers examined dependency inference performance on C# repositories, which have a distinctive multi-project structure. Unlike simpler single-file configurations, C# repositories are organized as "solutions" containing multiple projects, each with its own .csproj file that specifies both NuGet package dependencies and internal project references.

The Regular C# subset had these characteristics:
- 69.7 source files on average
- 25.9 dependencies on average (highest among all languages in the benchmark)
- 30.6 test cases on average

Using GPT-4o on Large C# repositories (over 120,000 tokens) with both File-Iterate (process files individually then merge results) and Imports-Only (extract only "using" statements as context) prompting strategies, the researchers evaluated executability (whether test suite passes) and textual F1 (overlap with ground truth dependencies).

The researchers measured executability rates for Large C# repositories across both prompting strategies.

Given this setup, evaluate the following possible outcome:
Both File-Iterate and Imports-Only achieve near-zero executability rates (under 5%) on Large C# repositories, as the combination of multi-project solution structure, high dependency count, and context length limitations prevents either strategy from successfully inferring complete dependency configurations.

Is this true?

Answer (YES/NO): YES